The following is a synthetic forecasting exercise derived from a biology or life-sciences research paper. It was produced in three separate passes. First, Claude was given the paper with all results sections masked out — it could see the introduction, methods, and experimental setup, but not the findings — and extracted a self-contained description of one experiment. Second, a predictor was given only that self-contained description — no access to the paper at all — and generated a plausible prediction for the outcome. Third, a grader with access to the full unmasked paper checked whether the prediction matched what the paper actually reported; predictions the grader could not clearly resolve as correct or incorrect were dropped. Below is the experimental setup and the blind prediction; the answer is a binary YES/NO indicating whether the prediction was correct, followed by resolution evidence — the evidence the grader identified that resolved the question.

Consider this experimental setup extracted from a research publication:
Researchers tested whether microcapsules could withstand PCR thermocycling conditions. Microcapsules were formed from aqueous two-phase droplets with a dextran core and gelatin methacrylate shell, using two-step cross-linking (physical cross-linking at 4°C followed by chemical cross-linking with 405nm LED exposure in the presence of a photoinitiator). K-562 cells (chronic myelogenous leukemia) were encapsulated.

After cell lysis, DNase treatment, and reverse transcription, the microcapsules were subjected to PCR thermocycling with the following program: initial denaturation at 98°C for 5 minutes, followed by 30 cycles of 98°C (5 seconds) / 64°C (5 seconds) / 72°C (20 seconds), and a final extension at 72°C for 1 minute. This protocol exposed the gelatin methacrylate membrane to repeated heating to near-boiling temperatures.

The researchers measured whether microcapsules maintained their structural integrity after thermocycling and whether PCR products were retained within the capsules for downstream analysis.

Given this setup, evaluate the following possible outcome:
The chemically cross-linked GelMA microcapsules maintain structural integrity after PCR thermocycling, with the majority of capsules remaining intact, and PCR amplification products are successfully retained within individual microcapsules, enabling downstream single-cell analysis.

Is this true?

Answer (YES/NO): YES